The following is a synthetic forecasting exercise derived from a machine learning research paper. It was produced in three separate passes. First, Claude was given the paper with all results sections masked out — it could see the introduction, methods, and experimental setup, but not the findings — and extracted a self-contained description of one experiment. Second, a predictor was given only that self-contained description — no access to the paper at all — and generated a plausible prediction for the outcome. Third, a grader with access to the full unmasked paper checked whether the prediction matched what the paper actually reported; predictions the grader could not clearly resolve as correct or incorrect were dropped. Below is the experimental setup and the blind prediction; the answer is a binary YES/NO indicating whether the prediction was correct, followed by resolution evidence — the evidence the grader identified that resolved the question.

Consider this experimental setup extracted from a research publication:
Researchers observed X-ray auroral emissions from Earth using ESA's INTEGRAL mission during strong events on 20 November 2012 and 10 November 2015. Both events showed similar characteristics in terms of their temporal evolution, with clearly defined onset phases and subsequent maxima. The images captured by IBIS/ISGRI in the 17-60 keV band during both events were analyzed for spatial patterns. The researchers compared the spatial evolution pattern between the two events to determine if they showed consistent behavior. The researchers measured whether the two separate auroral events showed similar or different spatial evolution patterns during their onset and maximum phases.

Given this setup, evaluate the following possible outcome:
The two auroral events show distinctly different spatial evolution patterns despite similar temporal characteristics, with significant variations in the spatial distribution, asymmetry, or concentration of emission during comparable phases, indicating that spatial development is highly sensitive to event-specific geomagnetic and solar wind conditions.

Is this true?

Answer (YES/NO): NO